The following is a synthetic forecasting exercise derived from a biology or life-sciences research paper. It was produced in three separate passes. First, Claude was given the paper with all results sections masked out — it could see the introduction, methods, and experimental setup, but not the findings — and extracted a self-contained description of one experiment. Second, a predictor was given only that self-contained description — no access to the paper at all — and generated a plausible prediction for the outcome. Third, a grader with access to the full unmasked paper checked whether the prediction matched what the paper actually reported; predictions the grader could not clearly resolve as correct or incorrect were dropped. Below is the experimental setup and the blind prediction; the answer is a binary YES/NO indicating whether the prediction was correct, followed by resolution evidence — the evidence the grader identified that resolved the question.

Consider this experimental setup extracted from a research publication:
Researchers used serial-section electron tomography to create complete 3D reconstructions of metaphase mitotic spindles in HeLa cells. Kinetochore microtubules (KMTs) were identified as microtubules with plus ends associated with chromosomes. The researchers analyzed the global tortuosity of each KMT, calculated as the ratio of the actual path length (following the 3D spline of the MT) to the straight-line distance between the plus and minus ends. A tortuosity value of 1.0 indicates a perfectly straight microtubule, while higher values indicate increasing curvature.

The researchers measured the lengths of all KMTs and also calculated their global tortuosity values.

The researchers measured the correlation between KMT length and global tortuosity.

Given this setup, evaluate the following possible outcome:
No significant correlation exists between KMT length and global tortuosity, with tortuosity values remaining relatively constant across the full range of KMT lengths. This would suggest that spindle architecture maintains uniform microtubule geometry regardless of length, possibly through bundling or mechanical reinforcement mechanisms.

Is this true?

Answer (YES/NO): NO